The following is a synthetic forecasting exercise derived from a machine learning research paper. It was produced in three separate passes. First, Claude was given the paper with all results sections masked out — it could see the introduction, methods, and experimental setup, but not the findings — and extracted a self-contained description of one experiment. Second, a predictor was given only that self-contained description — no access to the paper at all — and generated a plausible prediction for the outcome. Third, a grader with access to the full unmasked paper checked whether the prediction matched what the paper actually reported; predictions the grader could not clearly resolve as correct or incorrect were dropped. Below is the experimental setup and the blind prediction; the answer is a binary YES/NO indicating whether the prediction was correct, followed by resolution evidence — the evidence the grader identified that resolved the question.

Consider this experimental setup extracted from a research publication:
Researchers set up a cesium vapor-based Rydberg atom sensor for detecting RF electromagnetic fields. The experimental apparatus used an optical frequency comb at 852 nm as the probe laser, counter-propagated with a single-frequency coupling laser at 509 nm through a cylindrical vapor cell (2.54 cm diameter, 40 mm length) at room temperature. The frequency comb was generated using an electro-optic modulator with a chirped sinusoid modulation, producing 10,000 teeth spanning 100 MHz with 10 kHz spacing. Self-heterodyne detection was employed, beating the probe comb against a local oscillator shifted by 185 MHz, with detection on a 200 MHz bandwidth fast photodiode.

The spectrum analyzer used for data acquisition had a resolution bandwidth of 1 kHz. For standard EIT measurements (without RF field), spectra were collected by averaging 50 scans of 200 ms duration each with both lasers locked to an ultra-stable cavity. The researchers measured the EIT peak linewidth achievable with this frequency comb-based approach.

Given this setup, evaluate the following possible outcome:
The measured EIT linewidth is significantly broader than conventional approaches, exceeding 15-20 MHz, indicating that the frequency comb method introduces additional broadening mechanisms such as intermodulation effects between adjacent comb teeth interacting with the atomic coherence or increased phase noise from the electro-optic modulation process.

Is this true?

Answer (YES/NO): NO